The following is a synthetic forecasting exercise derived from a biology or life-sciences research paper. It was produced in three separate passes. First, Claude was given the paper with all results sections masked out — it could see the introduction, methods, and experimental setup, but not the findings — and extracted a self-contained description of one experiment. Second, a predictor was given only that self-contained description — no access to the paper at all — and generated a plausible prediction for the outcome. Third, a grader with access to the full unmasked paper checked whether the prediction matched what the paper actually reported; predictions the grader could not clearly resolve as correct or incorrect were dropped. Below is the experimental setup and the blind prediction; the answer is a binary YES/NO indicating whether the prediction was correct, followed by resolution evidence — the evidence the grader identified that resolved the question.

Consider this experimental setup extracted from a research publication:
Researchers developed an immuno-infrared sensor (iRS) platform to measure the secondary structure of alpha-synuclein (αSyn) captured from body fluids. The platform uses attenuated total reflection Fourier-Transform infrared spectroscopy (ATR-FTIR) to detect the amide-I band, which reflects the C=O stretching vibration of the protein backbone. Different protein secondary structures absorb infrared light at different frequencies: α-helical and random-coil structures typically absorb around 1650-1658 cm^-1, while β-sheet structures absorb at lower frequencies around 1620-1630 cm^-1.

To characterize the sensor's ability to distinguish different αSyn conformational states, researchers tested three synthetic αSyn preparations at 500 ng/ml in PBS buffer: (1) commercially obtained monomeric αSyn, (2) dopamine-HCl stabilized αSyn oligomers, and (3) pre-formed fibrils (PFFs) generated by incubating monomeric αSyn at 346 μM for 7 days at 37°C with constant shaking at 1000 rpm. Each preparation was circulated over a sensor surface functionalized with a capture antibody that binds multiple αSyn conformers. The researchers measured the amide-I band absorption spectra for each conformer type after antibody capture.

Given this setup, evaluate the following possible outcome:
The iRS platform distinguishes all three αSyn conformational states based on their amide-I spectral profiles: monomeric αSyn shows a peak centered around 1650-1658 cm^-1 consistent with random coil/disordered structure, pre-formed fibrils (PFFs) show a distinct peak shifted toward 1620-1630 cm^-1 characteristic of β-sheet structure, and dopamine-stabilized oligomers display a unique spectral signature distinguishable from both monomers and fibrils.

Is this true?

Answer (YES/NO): YES